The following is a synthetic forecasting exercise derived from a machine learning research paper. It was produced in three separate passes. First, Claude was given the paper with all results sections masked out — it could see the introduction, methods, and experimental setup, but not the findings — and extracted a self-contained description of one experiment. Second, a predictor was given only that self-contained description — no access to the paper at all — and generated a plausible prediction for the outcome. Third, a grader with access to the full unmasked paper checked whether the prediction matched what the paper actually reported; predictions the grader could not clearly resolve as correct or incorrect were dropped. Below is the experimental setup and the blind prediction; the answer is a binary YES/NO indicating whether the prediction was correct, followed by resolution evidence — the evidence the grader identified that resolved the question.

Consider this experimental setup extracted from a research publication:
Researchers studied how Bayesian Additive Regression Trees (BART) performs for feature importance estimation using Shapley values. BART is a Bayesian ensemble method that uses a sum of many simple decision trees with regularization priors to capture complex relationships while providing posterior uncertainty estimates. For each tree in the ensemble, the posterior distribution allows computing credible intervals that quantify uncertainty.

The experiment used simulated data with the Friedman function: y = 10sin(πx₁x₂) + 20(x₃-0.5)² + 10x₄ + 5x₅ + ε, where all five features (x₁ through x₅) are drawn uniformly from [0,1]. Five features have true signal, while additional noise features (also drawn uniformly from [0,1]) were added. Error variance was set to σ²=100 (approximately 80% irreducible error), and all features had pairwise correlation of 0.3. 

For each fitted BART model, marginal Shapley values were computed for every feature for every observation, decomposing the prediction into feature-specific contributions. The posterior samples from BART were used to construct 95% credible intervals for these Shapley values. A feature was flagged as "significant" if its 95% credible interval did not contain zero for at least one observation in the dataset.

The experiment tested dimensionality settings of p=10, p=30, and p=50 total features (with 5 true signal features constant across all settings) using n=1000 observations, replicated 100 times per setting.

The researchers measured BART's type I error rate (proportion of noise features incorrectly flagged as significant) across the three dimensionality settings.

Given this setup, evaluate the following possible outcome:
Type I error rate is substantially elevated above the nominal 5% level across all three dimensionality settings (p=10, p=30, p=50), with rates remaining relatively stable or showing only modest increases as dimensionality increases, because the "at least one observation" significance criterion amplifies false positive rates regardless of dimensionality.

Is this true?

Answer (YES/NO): NO